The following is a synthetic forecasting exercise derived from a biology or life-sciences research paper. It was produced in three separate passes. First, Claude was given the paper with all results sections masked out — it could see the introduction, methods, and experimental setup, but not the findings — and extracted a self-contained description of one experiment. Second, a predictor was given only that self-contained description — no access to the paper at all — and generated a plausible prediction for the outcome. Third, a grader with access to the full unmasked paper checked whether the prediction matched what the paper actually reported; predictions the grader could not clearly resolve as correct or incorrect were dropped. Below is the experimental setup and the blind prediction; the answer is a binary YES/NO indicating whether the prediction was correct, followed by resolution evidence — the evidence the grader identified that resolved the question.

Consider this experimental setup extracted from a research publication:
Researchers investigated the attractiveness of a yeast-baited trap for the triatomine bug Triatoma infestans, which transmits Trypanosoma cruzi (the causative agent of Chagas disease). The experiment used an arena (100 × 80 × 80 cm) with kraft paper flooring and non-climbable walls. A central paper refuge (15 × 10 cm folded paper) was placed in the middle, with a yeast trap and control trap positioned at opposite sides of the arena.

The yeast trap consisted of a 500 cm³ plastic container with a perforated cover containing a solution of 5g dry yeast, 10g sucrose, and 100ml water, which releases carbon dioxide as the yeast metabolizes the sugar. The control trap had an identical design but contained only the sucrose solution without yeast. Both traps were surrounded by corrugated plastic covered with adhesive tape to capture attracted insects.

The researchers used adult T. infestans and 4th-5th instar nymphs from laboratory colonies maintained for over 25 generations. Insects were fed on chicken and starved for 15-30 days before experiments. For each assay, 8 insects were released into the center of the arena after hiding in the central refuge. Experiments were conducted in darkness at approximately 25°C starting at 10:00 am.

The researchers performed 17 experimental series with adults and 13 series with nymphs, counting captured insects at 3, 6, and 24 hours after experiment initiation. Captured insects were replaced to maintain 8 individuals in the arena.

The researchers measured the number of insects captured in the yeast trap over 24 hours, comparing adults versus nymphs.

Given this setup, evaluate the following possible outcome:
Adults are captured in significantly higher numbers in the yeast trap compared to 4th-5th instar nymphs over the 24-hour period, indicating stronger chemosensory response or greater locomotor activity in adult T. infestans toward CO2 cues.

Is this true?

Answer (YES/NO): NO